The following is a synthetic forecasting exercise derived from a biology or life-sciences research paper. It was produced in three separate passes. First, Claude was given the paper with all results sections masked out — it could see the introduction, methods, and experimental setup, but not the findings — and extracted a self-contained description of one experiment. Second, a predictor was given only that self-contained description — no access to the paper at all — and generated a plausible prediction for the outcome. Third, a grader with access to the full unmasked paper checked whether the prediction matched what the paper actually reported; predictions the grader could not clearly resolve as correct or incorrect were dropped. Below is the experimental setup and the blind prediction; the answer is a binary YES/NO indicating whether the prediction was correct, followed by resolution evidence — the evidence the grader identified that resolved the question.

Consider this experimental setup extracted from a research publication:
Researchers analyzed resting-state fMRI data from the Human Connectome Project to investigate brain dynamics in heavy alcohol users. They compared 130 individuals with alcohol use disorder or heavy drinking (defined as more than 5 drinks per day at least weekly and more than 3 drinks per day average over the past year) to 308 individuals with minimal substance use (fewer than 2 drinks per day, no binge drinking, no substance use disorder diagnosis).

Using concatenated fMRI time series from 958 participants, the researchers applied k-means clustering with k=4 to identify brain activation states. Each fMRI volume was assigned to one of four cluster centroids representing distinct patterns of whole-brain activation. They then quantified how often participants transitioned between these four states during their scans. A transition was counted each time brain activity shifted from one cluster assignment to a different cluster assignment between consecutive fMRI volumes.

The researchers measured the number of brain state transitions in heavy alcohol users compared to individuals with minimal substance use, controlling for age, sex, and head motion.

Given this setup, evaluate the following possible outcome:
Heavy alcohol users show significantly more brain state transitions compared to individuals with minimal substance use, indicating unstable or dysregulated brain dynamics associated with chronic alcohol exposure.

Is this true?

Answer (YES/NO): NO